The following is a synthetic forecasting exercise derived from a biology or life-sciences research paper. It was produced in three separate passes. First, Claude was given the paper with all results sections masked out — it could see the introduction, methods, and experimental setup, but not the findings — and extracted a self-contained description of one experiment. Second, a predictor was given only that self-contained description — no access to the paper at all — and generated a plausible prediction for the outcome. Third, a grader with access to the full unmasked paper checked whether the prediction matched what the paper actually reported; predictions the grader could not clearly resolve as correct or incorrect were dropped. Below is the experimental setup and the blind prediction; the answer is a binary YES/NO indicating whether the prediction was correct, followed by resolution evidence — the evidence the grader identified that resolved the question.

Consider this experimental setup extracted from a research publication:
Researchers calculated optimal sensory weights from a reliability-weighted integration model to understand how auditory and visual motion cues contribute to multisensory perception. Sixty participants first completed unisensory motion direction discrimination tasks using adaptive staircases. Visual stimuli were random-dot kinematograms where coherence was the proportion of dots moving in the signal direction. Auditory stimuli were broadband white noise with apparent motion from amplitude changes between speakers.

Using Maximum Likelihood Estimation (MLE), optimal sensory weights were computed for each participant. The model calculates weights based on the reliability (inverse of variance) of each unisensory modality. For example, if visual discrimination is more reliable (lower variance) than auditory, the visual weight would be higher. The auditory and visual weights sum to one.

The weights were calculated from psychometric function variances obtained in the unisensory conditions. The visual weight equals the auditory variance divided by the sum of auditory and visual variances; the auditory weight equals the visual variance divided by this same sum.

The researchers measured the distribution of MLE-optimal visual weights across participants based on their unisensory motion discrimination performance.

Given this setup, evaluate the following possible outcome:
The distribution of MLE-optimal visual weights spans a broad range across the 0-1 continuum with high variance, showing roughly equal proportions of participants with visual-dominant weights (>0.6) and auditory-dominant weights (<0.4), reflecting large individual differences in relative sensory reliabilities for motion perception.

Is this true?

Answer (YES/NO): NO